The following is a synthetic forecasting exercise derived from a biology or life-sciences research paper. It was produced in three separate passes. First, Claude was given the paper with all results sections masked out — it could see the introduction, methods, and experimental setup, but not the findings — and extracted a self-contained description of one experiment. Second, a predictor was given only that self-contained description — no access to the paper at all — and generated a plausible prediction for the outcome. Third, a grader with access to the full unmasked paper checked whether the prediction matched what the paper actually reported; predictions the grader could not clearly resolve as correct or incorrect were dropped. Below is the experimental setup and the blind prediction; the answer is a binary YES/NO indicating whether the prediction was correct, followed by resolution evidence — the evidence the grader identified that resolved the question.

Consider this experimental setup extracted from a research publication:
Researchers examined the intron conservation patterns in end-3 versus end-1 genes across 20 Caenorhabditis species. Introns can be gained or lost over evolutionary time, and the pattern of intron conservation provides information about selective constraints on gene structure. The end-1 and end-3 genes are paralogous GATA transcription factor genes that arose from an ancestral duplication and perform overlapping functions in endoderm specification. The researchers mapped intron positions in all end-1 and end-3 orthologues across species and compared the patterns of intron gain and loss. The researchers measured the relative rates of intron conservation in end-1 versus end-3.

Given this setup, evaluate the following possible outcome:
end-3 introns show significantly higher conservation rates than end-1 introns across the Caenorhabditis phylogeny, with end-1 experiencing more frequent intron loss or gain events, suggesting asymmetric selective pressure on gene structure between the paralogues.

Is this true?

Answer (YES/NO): NO